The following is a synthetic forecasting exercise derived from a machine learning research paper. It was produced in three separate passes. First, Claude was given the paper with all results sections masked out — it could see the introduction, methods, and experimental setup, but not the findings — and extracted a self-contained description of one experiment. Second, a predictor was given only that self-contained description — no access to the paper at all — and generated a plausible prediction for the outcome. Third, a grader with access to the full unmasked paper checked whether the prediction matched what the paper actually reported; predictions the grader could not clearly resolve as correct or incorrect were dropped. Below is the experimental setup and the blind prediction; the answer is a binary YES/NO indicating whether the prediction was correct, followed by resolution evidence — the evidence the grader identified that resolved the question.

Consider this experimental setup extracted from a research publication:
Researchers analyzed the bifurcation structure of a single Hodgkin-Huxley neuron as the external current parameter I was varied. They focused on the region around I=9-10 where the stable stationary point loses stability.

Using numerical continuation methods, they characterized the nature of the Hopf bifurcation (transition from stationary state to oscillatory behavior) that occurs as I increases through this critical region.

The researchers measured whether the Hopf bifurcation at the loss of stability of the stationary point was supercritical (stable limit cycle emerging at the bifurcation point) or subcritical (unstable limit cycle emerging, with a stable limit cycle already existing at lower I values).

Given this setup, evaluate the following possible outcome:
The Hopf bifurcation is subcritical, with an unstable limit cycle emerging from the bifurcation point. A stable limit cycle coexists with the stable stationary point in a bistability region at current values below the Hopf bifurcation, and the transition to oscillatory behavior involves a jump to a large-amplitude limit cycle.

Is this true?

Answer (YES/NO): YES